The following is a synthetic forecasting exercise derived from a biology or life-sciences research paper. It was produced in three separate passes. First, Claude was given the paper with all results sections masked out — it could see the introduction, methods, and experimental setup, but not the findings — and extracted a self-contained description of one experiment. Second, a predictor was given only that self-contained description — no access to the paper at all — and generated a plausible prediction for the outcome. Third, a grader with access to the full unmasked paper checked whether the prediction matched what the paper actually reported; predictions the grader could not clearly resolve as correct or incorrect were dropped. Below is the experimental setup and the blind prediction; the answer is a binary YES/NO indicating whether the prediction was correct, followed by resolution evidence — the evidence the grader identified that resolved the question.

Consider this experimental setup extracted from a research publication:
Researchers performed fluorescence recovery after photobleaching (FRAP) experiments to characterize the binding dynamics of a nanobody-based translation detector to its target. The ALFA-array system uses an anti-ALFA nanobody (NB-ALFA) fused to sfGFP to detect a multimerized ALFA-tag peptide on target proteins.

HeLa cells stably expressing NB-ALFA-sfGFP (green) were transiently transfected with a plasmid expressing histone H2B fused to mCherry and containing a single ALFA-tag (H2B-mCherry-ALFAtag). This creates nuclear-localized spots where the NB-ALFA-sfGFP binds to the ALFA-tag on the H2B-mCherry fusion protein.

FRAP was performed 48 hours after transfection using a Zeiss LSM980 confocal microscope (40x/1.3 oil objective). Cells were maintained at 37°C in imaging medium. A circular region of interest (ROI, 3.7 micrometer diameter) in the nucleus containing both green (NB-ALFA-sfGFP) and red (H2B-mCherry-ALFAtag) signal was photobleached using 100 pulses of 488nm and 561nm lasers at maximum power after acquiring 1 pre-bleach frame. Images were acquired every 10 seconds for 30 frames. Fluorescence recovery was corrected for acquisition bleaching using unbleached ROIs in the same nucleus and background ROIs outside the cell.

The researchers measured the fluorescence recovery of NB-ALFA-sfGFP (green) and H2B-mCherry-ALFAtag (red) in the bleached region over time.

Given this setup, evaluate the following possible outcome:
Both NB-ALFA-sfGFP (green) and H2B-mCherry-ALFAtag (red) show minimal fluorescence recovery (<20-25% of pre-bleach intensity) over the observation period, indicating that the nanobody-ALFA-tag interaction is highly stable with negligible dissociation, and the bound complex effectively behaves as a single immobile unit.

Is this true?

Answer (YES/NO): YES